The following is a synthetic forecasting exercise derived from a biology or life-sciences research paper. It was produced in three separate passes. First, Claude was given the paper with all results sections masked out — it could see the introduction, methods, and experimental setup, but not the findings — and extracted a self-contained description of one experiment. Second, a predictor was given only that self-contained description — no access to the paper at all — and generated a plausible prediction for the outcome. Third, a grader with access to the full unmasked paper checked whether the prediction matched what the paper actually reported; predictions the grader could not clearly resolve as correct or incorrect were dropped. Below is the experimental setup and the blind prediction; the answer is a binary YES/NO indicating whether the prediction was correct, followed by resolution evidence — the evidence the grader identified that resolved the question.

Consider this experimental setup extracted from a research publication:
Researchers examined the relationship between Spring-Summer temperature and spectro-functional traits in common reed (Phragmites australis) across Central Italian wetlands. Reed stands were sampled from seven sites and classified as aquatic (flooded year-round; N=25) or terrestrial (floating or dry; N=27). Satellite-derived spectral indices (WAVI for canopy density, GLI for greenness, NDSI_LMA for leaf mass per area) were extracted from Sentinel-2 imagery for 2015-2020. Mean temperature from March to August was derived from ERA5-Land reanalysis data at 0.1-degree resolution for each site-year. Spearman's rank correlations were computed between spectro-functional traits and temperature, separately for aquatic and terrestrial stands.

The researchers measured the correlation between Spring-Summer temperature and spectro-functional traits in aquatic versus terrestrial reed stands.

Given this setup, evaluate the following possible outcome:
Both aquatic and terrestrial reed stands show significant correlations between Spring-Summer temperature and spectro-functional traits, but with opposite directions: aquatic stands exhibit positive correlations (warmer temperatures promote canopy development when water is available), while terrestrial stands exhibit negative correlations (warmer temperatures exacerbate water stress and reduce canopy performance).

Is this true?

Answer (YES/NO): NO